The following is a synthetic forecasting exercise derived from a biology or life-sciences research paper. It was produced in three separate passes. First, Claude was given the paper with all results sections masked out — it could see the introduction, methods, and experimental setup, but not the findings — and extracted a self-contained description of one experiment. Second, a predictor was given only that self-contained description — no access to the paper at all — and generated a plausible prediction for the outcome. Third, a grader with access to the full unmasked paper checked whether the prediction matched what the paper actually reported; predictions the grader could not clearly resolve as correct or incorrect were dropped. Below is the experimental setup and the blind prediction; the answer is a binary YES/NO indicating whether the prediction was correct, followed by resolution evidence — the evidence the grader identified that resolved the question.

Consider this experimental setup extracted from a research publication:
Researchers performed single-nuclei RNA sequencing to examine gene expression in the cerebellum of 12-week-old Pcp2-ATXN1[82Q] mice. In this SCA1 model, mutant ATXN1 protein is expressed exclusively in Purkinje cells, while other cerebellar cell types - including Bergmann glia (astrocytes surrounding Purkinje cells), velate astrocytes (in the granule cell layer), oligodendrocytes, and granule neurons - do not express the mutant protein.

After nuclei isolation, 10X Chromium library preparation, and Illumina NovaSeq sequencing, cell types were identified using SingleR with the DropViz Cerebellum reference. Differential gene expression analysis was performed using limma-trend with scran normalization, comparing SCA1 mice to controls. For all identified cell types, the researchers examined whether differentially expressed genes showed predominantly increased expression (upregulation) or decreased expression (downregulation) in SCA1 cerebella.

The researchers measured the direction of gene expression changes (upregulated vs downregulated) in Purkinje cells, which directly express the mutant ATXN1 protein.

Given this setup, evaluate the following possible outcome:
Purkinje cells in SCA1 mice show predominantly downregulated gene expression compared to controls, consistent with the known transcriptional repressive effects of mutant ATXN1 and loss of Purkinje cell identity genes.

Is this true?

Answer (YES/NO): YES